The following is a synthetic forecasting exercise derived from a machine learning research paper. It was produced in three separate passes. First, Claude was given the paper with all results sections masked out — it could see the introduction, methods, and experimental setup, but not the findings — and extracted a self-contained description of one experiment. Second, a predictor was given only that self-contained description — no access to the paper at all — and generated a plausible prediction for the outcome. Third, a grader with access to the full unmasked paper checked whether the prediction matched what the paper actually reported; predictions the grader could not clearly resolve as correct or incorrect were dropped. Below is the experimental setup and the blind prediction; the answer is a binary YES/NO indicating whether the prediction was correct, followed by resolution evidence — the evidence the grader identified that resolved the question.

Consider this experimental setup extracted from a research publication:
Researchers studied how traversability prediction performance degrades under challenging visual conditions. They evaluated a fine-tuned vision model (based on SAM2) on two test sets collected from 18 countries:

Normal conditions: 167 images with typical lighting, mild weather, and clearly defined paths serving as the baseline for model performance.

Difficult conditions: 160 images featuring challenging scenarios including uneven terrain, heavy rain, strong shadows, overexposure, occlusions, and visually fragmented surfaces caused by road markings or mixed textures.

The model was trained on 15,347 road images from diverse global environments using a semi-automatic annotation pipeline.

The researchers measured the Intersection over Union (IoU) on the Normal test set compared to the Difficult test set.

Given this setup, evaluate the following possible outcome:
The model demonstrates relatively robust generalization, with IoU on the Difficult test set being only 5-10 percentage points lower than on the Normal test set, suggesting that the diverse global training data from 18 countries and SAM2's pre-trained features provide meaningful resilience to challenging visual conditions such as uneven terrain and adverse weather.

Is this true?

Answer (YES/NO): NO